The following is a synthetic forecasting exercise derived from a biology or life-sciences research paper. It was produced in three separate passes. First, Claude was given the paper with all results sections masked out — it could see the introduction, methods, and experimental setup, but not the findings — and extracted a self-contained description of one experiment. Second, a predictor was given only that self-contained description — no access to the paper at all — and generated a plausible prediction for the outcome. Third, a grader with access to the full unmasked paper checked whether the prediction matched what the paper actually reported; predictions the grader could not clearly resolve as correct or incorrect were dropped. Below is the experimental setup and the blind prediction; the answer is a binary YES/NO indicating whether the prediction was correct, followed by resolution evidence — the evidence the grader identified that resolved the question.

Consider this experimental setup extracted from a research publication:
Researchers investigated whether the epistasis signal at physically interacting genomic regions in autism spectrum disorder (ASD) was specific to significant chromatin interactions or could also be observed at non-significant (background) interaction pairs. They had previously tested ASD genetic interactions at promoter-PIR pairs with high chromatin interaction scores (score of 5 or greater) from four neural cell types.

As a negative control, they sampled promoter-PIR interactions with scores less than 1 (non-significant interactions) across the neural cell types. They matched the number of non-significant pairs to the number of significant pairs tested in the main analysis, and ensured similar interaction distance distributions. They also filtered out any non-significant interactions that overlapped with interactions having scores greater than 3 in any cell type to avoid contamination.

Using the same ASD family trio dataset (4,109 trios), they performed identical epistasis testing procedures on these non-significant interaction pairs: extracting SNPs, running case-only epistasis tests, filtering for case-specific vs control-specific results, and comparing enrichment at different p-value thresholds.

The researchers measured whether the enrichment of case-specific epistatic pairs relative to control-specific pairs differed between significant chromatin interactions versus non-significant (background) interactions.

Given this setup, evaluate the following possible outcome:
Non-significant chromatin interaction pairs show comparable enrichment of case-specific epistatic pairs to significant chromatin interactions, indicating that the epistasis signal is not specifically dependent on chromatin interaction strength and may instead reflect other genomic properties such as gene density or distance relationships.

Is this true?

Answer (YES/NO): NO